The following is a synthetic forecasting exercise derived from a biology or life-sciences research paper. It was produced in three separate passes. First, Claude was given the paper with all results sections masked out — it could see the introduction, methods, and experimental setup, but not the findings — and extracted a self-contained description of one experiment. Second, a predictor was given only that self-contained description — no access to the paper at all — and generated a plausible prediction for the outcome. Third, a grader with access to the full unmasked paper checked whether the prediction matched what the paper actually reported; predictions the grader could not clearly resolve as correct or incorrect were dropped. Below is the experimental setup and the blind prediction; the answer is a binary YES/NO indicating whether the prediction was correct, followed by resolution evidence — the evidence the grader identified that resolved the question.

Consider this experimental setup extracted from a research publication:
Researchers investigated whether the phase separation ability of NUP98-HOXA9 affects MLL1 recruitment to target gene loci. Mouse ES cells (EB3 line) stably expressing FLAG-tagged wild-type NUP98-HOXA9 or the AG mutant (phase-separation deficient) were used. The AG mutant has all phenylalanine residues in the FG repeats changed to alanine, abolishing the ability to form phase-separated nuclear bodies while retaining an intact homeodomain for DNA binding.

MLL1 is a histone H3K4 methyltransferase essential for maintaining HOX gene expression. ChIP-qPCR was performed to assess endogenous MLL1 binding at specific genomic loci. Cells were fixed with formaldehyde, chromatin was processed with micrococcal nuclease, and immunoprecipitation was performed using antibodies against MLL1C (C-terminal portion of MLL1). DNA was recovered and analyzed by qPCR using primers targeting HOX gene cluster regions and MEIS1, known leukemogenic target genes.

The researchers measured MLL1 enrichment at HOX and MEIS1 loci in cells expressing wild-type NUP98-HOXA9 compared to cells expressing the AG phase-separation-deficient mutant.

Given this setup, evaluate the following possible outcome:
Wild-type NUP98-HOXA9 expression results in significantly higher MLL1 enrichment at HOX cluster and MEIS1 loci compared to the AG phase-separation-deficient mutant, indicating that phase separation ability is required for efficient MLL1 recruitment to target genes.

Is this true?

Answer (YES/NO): YES